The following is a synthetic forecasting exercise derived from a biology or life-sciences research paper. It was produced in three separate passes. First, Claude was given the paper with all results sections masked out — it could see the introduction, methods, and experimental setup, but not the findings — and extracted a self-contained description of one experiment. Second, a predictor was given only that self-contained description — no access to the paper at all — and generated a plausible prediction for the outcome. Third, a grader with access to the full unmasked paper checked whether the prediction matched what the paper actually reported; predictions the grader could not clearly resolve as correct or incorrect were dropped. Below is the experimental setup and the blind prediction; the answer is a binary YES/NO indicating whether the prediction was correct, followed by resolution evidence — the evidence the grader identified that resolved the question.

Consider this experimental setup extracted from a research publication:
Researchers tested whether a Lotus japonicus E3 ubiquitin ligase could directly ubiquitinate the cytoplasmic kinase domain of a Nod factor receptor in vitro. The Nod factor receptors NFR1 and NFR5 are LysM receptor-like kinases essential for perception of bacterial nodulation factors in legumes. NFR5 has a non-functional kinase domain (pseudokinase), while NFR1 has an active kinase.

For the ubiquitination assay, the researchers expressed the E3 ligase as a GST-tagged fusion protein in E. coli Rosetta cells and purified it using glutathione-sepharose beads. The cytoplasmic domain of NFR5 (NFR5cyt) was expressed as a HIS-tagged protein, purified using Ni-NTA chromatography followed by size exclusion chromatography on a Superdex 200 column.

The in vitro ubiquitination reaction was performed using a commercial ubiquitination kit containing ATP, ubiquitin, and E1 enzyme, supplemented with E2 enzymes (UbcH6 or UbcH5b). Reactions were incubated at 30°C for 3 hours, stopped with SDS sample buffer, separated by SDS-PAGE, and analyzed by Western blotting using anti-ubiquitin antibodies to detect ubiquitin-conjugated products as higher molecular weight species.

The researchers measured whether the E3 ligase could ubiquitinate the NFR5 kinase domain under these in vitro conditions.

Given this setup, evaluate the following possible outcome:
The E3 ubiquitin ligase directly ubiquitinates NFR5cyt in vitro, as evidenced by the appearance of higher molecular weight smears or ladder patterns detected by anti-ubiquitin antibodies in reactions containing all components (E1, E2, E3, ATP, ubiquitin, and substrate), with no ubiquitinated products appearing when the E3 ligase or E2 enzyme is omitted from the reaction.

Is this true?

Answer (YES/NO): NO